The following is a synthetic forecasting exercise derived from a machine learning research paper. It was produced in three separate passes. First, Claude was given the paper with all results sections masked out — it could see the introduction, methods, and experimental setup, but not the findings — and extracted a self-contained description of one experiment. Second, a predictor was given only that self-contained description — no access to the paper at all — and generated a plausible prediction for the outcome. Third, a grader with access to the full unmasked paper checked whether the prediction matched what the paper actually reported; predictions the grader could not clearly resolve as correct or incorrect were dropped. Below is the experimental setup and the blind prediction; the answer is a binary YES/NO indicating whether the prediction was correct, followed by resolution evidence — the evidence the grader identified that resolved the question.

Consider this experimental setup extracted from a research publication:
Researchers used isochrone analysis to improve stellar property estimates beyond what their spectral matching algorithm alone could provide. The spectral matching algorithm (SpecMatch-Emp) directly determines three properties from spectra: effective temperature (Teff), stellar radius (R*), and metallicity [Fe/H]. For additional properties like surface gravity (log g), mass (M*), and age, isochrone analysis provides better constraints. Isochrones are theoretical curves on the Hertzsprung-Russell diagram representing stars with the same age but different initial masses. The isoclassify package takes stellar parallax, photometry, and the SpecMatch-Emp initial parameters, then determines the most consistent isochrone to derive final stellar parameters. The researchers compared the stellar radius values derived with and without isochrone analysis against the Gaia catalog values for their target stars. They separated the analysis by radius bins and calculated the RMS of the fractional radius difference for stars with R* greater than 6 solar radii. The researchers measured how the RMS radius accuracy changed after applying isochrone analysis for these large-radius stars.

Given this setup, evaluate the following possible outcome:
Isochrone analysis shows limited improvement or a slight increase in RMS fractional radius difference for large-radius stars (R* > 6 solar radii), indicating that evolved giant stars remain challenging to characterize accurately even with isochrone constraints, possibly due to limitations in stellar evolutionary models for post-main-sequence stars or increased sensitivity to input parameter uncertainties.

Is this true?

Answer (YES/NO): NO